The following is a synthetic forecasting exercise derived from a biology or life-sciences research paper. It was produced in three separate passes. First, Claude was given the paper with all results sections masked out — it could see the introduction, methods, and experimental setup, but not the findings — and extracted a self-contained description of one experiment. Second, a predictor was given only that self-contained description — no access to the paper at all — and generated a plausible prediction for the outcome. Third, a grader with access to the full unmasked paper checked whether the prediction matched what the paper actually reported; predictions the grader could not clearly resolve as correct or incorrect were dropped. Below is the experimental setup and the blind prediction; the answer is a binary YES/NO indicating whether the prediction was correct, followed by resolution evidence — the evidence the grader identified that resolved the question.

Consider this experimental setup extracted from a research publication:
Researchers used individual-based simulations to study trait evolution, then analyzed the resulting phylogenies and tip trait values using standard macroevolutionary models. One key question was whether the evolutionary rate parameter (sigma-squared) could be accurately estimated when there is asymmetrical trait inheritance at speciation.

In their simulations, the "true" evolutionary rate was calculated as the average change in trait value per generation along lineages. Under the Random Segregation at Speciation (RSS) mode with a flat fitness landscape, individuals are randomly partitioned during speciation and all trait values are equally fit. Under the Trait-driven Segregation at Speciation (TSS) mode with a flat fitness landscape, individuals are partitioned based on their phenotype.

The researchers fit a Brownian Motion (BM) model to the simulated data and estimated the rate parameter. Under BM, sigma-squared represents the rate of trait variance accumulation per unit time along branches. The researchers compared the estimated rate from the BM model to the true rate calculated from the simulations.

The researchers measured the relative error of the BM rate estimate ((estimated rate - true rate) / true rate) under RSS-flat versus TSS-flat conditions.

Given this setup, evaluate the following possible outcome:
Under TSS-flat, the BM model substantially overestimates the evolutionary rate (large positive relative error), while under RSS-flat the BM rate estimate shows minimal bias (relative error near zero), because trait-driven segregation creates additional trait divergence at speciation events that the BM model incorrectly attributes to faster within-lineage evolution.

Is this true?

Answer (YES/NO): NO